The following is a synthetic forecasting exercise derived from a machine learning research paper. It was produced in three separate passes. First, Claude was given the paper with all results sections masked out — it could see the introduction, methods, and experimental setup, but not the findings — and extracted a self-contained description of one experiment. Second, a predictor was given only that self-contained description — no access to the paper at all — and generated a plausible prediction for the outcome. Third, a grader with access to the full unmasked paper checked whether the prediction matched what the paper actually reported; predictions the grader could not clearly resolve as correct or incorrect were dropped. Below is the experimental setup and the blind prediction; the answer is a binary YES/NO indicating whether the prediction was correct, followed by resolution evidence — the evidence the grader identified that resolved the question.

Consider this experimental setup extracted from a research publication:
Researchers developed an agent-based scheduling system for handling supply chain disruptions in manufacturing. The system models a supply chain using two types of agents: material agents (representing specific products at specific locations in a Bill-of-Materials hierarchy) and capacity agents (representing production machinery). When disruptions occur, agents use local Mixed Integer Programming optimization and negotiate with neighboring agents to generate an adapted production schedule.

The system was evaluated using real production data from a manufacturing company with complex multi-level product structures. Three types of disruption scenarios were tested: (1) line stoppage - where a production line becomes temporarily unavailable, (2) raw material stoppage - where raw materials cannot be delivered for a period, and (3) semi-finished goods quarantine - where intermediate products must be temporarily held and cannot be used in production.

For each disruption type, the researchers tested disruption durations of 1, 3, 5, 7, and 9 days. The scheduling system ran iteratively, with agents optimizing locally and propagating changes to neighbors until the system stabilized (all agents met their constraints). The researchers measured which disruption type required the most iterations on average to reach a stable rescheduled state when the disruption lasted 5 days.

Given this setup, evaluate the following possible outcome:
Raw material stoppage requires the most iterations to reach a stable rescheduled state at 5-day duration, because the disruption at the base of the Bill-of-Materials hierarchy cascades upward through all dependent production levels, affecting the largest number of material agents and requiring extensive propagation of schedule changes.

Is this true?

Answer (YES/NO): NO